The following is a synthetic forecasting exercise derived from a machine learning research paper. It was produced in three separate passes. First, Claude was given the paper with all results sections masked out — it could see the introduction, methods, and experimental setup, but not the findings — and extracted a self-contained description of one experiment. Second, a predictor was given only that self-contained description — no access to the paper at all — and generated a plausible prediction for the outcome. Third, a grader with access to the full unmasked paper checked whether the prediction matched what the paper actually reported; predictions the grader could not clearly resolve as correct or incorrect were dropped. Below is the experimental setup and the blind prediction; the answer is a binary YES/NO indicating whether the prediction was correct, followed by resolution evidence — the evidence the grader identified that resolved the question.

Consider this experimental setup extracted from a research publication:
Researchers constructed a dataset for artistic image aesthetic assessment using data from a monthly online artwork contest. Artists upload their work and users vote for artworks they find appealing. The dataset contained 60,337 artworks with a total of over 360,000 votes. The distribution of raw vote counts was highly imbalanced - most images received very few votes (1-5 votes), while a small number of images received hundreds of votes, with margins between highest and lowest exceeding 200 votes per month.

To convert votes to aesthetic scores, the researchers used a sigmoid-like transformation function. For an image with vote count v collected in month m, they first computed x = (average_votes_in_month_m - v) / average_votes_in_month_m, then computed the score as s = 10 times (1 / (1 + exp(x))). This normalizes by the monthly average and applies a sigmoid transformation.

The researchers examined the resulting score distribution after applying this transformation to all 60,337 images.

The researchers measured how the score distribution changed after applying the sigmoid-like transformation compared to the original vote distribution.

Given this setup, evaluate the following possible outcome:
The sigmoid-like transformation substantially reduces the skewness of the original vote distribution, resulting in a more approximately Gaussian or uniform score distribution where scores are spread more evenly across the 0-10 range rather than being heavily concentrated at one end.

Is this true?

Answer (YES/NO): NO